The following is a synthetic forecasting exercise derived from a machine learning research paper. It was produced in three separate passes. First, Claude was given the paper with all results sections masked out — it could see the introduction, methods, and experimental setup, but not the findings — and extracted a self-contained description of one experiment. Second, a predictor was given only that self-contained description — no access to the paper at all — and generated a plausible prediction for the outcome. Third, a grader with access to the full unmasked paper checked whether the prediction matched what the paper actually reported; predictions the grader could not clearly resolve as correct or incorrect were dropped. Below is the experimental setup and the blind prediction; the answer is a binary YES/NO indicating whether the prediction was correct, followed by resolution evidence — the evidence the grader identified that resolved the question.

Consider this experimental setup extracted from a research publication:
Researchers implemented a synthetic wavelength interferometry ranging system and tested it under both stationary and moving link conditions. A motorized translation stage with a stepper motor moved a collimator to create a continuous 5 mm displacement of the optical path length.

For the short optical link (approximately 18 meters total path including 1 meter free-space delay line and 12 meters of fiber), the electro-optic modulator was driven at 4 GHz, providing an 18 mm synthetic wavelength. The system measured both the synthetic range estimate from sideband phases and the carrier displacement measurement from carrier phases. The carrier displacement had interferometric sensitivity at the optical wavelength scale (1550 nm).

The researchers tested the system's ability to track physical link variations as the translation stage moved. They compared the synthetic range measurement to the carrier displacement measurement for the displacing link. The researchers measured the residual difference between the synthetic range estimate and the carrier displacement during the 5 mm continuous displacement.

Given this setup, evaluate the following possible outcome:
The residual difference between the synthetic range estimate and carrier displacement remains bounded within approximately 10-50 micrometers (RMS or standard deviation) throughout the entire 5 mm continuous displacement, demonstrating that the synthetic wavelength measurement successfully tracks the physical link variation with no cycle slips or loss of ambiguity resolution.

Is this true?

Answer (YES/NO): NO